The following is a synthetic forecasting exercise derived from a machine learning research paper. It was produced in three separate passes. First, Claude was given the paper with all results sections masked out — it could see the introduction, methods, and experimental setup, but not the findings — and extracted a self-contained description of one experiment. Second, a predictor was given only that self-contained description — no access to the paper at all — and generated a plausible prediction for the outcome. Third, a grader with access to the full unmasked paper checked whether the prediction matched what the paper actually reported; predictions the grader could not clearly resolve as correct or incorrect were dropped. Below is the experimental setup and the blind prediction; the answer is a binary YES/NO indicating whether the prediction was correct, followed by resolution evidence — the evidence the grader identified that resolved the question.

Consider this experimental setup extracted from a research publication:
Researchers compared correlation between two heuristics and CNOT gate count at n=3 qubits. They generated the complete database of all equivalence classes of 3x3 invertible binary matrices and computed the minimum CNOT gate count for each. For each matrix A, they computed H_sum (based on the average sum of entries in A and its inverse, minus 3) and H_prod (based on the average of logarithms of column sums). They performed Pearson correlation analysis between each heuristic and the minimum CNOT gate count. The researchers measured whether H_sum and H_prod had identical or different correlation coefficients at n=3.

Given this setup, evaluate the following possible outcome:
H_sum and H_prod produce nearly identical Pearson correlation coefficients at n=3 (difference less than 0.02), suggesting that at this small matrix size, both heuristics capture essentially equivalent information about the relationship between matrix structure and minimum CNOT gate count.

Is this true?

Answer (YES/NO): YES